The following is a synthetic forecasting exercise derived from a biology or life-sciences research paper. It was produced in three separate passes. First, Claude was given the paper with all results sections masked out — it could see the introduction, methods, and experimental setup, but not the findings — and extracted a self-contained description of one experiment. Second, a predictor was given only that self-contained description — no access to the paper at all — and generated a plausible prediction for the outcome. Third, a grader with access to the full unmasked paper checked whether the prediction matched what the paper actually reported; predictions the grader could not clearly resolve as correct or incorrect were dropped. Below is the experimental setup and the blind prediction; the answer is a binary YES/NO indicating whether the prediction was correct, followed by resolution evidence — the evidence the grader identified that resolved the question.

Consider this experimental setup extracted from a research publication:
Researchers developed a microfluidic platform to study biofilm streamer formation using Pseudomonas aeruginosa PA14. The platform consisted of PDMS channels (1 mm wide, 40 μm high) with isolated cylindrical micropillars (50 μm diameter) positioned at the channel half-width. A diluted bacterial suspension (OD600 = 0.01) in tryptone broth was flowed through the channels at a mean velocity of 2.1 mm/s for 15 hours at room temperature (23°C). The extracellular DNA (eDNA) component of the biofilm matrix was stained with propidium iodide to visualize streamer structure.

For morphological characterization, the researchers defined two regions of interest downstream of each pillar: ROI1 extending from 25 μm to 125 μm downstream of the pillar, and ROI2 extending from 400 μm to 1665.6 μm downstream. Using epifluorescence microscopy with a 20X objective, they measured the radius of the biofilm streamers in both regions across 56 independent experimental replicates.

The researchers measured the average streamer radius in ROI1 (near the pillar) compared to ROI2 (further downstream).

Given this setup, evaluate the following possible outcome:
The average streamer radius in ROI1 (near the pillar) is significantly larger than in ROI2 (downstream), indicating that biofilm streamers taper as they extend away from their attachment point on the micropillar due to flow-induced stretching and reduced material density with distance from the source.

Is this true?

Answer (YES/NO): YES